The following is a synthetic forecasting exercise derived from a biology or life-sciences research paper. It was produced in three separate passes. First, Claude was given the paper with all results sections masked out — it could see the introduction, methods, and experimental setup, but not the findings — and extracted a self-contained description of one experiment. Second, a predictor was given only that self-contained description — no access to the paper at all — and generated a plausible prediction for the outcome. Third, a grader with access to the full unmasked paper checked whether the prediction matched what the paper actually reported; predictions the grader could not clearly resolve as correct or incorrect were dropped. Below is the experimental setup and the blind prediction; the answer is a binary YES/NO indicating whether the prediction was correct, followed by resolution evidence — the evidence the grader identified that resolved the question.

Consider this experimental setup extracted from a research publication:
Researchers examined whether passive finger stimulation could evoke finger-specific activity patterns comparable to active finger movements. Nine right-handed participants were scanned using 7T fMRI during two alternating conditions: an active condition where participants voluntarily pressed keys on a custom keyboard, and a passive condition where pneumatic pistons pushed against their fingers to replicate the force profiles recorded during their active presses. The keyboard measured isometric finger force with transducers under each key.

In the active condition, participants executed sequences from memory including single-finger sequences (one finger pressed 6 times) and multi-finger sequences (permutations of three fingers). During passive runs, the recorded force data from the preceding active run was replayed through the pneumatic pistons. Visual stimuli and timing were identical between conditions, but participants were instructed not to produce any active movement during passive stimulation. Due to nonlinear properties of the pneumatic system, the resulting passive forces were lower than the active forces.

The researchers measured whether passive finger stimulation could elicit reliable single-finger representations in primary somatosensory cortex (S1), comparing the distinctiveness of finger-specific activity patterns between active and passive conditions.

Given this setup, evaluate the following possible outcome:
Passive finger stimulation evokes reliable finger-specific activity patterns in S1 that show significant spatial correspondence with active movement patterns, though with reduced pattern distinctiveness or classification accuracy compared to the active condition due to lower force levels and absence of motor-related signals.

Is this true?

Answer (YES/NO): NO